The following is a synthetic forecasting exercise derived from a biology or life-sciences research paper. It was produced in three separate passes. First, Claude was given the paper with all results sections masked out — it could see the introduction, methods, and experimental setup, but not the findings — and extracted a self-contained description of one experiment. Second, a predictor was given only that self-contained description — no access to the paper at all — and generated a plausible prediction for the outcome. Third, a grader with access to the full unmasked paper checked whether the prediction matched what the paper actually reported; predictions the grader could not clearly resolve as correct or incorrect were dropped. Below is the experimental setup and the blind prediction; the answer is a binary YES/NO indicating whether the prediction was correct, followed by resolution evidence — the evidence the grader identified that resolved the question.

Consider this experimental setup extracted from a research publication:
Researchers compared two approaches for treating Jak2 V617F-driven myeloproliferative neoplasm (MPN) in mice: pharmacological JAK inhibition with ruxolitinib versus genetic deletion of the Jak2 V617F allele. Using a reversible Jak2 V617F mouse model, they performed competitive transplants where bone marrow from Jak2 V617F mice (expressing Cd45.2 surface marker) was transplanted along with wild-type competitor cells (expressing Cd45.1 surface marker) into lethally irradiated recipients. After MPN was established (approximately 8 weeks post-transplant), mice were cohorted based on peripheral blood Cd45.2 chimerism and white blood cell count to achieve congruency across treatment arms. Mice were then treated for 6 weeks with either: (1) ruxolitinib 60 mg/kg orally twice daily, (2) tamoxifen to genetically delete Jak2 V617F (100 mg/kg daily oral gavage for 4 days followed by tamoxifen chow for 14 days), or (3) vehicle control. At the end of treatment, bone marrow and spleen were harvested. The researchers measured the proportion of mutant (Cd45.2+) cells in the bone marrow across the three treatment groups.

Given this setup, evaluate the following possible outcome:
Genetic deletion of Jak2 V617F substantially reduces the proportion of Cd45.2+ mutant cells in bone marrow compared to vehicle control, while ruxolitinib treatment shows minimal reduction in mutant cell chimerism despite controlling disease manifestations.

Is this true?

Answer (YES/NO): YES